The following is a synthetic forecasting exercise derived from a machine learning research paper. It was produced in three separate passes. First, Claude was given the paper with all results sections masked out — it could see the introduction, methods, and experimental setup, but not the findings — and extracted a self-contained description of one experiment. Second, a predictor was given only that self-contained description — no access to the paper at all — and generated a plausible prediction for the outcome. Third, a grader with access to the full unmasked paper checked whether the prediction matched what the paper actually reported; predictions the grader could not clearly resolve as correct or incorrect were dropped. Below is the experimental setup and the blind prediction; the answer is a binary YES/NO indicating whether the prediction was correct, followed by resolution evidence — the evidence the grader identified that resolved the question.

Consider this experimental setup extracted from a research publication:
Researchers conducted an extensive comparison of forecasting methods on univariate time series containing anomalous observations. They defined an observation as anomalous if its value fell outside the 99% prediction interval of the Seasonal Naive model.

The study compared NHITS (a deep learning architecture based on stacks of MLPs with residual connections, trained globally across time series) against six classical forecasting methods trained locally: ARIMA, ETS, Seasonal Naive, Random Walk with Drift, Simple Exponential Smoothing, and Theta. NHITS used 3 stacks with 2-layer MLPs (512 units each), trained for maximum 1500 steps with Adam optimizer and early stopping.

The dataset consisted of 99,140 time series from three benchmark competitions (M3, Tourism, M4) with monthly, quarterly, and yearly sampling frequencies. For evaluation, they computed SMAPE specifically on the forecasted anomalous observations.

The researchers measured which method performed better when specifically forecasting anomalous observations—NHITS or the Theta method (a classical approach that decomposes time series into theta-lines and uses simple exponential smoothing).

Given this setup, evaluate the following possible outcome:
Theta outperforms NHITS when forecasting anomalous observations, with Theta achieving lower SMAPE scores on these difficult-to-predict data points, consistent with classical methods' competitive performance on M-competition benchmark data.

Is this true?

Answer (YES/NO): NO